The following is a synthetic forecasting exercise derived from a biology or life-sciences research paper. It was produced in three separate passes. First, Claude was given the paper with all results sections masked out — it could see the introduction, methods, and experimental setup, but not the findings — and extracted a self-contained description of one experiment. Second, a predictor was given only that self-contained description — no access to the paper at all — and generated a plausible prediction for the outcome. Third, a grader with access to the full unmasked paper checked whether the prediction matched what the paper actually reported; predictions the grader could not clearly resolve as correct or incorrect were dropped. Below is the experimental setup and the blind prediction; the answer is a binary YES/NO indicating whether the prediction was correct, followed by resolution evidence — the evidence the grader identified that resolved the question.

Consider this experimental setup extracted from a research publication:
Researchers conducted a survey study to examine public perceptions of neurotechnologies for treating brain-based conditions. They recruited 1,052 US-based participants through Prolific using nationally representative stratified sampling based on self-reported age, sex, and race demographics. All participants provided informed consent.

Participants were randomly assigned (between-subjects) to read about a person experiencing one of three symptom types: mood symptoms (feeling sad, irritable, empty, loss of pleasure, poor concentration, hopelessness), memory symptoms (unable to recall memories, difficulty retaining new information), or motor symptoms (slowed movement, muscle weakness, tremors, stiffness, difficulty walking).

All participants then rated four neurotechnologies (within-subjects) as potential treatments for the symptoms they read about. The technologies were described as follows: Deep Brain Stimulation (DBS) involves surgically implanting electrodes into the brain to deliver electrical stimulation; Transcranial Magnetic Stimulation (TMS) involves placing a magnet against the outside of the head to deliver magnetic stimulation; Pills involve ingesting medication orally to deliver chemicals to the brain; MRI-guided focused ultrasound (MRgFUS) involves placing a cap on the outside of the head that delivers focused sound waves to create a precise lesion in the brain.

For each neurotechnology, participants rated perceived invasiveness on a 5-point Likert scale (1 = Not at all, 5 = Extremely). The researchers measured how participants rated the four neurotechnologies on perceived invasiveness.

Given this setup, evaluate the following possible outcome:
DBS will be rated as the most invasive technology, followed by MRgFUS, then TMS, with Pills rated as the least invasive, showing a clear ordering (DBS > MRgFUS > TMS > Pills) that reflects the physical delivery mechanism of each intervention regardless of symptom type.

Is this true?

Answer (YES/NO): YES